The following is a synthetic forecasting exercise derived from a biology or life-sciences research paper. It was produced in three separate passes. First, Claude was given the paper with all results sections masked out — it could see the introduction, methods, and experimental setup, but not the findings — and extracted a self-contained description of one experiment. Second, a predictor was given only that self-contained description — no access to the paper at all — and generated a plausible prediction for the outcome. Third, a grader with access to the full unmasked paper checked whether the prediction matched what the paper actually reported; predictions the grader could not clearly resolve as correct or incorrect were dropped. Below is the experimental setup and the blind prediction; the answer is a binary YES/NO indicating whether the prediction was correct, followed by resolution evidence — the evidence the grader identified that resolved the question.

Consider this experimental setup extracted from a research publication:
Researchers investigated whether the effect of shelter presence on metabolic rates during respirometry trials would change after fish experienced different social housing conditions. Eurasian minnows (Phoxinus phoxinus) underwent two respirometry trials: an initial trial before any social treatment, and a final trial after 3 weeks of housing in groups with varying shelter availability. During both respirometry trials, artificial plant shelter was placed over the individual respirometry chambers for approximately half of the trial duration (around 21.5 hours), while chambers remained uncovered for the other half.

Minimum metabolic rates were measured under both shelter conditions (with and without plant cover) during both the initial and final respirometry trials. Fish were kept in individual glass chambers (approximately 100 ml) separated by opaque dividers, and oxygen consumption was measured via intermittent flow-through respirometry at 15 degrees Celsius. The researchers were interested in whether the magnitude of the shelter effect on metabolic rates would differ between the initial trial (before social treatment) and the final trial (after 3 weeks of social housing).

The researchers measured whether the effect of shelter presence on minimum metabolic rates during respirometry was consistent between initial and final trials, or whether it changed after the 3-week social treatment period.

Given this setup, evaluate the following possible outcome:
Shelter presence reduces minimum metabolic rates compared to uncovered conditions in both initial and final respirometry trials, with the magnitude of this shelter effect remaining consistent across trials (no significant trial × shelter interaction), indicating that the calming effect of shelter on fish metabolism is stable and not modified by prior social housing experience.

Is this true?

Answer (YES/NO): NO